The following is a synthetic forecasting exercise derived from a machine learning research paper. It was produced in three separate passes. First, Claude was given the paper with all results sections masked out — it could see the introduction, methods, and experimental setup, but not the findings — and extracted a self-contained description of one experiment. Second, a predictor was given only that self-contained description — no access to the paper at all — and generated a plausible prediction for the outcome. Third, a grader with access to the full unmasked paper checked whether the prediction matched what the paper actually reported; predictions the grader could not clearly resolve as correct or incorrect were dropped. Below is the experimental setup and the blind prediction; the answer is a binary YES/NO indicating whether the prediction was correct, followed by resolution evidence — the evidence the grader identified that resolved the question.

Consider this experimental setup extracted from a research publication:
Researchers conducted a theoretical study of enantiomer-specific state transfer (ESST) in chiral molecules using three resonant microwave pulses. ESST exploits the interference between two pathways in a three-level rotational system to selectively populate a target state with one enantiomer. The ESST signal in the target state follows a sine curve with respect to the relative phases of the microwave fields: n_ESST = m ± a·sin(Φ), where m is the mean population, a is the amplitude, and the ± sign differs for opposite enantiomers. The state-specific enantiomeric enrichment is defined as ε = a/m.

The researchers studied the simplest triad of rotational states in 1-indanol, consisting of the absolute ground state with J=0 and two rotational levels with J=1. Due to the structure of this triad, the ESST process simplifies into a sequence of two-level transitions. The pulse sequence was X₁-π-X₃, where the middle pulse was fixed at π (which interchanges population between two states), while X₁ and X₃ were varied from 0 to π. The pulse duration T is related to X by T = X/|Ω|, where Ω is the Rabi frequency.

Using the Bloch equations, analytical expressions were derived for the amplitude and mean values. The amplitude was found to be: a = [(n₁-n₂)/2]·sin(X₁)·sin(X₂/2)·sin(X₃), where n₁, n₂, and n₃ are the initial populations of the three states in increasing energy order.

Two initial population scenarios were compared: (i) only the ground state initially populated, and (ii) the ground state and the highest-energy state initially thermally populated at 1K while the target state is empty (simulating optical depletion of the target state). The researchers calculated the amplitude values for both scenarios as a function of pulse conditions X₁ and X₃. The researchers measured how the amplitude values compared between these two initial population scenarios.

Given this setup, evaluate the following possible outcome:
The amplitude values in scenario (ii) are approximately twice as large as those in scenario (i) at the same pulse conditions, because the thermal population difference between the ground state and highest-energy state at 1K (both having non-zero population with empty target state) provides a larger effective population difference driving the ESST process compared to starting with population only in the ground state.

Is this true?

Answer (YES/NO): NO